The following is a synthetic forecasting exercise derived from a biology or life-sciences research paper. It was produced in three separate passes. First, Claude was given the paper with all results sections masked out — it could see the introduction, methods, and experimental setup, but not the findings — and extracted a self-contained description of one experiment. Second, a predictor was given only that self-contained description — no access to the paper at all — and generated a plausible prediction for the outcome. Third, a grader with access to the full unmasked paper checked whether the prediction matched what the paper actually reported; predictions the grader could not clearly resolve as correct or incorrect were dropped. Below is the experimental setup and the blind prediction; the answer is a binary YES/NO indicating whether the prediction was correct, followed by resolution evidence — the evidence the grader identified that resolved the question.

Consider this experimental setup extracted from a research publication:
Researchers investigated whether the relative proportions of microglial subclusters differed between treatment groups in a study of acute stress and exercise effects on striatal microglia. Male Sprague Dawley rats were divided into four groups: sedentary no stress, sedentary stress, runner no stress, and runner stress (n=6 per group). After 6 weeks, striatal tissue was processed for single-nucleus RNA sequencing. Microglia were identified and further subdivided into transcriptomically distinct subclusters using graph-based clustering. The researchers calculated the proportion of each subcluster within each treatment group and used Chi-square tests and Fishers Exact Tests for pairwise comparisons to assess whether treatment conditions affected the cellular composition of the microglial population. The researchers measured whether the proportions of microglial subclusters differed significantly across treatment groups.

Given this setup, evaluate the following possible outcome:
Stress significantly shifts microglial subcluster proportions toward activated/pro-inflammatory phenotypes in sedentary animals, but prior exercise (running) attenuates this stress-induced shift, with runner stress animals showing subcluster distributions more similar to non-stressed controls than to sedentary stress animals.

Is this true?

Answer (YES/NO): NO